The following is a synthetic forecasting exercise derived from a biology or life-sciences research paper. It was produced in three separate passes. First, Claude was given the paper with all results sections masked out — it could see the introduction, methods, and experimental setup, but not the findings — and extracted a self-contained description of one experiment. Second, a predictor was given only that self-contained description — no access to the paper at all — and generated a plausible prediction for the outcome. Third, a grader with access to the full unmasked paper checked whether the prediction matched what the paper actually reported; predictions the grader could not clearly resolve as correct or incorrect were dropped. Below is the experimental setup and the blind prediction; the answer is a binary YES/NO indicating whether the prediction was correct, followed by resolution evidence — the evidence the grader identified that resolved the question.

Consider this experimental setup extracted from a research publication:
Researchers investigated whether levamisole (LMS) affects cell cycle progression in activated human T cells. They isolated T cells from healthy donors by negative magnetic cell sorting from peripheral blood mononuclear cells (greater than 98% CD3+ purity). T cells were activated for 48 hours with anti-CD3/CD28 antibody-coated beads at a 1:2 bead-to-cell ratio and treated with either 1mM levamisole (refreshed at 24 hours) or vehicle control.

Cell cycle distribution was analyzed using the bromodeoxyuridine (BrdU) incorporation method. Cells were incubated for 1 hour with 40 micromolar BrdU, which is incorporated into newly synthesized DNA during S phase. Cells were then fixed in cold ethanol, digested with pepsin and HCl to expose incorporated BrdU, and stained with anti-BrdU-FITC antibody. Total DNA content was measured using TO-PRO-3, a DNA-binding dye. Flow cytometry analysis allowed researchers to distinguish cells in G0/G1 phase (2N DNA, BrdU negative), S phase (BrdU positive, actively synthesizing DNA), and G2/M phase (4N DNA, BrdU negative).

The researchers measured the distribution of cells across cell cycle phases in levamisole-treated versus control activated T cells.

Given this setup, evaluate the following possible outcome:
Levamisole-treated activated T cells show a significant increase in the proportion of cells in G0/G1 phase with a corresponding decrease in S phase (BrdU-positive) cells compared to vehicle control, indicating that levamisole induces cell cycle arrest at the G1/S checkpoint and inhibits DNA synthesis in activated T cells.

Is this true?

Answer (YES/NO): NO